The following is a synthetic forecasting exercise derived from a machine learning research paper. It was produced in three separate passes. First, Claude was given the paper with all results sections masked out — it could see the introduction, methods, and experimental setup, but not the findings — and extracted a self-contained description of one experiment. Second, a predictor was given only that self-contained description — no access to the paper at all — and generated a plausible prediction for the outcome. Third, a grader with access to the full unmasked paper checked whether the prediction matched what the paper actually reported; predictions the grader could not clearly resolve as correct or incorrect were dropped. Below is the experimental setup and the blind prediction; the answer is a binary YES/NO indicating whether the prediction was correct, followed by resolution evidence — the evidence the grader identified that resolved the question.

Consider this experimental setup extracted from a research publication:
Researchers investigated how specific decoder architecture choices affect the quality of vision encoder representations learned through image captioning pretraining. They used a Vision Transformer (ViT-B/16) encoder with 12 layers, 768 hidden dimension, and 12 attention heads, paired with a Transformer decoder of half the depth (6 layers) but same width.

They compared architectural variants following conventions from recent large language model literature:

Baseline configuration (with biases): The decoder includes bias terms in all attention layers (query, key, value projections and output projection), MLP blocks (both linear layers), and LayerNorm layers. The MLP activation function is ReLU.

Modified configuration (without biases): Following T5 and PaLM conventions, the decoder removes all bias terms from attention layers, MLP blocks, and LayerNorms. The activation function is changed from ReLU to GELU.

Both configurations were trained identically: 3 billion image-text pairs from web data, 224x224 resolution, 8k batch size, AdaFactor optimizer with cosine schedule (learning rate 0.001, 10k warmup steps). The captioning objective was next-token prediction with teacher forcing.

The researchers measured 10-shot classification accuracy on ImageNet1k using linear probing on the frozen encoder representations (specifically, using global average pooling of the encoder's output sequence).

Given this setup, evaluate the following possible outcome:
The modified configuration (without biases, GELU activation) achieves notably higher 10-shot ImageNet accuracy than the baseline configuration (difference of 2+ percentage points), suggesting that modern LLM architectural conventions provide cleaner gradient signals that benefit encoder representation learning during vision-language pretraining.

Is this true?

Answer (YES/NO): NO